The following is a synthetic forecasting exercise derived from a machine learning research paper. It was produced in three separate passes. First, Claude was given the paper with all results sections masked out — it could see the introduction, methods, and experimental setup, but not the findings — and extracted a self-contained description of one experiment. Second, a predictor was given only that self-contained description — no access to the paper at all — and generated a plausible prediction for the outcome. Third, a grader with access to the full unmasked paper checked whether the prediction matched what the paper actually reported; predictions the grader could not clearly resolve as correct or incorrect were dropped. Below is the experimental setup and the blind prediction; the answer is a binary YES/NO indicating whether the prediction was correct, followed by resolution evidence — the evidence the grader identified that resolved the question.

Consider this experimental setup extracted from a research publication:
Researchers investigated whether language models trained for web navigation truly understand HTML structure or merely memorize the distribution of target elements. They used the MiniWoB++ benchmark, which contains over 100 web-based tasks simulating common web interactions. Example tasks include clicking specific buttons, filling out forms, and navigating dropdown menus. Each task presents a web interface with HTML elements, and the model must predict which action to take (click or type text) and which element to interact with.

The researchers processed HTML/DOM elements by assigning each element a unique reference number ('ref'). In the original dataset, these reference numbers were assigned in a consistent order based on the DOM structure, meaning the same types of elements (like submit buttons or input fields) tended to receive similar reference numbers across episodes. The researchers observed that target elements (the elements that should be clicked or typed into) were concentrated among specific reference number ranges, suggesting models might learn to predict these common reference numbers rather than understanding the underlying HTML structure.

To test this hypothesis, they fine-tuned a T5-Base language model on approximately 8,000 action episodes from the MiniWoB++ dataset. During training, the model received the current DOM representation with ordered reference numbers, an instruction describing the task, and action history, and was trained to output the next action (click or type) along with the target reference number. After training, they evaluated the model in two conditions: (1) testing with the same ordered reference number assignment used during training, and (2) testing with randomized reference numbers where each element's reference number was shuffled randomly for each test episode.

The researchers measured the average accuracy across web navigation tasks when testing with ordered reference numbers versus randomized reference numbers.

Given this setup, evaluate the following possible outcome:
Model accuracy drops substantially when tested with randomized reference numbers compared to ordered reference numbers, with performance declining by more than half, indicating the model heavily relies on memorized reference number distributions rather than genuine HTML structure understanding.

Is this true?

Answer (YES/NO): NO